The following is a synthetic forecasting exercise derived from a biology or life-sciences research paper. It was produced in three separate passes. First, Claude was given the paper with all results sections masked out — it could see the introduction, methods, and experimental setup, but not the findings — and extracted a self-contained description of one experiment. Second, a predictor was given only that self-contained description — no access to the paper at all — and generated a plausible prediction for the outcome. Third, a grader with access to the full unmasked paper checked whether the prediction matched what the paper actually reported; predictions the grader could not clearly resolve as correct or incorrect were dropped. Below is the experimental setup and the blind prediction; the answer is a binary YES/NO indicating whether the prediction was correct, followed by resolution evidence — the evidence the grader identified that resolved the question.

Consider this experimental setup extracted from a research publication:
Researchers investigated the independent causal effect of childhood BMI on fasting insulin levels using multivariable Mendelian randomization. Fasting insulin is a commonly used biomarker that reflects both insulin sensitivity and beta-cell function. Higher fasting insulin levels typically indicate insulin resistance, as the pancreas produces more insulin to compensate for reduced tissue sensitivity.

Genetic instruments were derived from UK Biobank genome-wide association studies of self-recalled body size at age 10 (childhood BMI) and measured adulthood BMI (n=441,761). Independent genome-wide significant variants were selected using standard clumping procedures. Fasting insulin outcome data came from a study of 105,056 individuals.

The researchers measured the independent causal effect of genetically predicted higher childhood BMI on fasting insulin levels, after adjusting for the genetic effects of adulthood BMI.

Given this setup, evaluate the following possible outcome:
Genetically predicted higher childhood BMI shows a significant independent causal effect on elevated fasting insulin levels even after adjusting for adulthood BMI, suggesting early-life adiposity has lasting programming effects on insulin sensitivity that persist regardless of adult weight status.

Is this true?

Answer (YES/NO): NO